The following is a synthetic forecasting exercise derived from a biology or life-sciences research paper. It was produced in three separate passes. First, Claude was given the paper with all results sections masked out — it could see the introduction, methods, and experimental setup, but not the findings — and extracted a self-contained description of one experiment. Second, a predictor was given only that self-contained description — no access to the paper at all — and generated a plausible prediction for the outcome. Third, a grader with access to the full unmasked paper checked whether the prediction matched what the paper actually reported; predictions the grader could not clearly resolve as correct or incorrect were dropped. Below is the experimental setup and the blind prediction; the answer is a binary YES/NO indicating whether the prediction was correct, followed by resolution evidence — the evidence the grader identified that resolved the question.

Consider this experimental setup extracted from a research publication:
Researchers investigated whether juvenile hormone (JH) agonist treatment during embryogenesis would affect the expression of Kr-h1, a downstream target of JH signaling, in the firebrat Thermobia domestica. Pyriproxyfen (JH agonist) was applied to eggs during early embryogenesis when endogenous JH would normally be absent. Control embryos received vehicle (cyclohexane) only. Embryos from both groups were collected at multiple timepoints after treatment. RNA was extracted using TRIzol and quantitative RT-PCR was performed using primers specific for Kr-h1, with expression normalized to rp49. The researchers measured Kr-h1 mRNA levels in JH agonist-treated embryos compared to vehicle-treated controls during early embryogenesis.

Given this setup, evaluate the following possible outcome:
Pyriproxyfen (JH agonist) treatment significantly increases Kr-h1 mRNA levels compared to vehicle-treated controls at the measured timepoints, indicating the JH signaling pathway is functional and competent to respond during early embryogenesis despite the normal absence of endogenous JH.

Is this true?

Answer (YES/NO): YES